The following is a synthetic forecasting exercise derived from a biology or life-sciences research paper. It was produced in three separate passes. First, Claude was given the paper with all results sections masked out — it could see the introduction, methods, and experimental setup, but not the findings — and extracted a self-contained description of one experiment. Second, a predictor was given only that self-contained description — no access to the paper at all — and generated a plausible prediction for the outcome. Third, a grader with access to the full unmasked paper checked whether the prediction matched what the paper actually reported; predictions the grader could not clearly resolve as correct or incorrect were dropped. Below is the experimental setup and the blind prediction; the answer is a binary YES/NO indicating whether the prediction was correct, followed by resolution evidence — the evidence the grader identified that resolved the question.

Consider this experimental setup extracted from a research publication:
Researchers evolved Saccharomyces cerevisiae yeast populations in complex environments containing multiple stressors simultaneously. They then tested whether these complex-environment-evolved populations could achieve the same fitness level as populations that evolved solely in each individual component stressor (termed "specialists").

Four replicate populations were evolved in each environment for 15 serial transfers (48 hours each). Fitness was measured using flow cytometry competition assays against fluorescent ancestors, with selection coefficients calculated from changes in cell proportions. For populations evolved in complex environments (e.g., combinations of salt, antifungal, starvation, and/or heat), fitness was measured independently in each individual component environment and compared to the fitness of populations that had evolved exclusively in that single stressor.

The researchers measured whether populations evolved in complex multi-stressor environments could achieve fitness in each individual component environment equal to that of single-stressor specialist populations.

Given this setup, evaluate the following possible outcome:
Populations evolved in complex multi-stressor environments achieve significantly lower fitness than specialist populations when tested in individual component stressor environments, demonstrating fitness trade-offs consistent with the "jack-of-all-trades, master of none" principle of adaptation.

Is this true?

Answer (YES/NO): YES